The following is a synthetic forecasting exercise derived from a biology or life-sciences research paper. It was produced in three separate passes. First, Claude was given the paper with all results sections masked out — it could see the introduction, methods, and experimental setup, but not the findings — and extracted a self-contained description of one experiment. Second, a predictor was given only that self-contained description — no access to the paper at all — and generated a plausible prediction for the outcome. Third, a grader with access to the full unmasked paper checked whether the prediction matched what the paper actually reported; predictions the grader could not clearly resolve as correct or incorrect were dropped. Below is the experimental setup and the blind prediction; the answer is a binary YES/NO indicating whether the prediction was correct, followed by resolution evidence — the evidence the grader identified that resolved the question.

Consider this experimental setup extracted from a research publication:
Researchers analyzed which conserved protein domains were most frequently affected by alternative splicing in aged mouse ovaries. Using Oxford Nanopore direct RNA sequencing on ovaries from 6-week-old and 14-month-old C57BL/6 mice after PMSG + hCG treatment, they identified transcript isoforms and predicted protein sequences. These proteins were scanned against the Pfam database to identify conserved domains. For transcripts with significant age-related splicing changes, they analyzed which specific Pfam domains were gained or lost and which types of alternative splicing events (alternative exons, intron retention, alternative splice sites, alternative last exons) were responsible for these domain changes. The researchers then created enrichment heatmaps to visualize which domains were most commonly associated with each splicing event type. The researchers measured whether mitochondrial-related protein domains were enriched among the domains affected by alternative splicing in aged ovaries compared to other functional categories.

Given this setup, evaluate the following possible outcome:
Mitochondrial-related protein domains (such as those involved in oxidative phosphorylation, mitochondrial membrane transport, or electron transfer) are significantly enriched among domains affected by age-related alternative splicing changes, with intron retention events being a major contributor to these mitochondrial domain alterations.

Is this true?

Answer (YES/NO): NO